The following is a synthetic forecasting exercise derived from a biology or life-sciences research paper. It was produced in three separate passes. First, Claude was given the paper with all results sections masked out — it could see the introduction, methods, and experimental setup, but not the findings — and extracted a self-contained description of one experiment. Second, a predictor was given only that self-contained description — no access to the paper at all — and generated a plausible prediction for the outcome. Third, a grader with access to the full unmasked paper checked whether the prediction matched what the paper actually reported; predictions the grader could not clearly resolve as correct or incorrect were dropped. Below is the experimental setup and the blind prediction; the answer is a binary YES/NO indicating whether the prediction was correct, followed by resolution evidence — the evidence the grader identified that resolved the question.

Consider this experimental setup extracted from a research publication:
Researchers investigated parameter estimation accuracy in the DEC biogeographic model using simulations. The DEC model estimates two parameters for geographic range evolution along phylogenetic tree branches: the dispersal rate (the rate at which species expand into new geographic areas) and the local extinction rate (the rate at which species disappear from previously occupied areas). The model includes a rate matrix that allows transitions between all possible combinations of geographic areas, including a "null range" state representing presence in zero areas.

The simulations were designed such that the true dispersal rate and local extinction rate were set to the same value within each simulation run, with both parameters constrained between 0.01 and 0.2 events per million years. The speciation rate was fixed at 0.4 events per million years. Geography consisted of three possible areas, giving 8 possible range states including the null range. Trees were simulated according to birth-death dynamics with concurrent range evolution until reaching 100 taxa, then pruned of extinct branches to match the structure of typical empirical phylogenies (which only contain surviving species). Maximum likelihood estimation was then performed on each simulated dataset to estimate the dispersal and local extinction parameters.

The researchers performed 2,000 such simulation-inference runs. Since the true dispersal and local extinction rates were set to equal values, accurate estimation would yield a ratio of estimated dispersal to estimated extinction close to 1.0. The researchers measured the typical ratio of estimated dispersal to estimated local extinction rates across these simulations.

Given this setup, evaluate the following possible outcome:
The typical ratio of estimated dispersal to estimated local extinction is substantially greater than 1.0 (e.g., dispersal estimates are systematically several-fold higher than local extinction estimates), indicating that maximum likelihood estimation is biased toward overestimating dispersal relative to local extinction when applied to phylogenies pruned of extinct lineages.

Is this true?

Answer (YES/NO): YES